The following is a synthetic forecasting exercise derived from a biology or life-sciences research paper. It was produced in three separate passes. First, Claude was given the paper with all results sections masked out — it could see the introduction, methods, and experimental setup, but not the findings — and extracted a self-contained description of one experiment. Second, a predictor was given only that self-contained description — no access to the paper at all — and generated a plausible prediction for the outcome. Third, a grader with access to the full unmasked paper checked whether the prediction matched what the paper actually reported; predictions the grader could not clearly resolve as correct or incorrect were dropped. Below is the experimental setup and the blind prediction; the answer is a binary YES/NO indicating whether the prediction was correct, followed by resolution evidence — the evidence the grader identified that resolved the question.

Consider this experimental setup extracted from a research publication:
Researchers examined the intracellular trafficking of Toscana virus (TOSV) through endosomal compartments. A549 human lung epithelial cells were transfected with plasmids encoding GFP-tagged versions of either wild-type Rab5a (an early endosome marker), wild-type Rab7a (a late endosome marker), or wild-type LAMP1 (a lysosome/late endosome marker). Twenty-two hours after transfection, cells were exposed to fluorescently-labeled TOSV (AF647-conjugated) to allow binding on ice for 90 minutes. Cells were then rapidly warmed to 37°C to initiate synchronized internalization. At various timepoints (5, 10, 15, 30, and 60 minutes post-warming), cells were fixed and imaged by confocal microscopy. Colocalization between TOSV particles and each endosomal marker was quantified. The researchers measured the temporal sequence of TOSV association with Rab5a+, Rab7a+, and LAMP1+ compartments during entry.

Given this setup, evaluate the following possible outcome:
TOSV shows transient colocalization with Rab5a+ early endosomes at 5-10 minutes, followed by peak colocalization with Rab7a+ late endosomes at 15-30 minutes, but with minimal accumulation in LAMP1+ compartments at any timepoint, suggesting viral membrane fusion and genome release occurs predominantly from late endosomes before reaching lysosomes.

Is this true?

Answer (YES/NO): NO